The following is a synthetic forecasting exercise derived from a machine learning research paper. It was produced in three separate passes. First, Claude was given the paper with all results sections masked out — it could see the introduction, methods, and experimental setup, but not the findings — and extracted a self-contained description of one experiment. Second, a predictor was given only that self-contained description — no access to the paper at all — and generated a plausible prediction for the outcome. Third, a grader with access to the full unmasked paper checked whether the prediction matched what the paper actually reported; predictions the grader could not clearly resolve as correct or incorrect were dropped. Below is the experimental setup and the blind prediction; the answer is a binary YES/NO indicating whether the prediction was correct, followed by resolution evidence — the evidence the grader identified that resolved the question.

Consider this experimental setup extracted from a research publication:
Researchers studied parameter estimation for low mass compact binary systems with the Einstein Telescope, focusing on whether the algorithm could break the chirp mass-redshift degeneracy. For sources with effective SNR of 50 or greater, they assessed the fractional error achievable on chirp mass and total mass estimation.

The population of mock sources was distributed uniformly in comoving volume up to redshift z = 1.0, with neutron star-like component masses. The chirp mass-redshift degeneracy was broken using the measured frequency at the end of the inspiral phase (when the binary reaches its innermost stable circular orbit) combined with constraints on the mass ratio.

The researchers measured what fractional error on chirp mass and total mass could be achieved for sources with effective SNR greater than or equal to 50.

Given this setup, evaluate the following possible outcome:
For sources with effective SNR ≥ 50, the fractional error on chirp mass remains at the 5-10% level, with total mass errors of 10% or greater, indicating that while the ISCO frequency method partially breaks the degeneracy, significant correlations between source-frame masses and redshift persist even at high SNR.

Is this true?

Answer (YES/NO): NO